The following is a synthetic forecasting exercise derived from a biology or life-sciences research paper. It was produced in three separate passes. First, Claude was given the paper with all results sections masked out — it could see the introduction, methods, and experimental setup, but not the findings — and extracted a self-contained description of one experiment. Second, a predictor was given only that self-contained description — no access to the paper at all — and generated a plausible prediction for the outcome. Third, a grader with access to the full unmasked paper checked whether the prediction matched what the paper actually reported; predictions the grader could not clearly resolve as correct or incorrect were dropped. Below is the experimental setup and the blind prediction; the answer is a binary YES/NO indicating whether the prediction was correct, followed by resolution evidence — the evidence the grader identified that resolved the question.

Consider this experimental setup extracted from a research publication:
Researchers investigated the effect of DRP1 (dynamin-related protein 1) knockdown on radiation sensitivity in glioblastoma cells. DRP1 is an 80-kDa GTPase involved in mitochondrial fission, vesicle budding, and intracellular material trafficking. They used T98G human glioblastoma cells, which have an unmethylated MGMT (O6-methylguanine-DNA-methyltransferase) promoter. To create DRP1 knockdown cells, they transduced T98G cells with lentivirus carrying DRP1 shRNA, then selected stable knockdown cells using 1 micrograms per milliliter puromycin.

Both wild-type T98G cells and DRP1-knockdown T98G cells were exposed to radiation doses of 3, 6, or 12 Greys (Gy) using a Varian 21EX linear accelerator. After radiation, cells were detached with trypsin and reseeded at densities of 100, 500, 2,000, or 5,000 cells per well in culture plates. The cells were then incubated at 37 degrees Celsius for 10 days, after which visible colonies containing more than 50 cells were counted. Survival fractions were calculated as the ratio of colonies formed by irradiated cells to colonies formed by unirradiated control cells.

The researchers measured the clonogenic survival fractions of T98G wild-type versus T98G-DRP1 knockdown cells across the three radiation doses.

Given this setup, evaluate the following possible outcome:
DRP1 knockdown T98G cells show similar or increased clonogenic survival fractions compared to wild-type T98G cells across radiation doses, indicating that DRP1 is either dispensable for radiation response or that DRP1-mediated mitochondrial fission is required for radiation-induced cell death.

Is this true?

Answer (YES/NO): NO